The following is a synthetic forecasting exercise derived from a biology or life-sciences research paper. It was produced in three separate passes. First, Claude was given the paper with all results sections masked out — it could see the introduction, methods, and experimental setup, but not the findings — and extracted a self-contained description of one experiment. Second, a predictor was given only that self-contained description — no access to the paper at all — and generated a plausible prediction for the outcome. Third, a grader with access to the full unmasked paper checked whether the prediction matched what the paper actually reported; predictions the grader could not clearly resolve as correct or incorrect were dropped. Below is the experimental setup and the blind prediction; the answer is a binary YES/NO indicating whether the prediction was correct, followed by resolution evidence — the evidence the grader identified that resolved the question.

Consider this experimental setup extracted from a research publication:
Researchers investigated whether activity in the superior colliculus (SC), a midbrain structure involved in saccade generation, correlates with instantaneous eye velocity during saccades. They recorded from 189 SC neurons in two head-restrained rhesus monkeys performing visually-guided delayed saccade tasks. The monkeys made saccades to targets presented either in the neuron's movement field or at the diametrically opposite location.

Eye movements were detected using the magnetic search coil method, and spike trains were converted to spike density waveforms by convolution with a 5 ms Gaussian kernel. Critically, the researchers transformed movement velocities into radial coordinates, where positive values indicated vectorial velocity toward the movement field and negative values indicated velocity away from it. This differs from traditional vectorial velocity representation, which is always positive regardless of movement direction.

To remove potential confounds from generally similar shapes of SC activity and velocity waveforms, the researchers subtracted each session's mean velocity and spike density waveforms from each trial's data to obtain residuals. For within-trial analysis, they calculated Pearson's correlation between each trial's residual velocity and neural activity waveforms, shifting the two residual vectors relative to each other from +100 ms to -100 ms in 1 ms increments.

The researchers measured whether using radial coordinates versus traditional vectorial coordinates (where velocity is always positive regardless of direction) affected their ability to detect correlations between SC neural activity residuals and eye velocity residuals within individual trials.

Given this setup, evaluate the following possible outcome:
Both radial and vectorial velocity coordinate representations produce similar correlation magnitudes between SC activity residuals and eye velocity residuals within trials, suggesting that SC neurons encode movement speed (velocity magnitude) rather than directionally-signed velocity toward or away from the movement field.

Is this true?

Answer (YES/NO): NO